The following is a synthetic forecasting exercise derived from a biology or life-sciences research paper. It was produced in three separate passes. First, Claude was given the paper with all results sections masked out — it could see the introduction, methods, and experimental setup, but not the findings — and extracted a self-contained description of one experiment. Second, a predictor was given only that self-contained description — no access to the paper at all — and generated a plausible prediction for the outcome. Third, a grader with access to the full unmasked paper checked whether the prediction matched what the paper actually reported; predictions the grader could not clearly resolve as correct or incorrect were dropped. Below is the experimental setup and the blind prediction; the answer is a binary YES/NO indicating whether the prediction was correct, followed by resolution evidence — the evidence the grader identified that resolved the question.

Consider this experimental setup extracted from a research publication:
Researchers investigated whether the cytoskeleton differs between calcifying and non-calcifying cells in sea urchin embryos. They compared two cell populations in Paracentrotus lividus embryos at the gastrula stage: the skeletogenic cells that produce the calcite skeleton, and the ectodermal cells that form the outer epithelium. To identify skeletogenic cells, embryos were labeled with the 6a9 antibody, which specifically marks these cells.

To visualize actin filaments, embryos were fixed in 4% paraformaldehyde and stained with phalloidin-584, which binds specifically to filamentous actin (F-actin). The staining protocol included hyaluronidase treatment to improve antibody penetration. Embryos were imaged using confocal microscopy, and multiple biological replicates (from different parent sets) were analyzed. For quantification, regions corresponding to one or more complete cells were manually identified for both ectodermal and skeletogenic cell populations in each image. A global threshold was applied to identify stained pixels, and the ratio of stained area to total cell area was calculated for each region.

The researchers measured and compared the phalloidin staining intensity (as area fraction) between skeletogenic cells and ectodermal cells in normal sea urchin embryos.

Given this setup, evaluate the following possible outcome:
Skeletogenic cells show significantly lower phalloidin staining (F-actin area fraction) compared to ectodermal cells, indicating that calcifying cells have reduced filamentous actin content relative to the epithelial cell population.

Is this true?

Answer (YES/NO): YES